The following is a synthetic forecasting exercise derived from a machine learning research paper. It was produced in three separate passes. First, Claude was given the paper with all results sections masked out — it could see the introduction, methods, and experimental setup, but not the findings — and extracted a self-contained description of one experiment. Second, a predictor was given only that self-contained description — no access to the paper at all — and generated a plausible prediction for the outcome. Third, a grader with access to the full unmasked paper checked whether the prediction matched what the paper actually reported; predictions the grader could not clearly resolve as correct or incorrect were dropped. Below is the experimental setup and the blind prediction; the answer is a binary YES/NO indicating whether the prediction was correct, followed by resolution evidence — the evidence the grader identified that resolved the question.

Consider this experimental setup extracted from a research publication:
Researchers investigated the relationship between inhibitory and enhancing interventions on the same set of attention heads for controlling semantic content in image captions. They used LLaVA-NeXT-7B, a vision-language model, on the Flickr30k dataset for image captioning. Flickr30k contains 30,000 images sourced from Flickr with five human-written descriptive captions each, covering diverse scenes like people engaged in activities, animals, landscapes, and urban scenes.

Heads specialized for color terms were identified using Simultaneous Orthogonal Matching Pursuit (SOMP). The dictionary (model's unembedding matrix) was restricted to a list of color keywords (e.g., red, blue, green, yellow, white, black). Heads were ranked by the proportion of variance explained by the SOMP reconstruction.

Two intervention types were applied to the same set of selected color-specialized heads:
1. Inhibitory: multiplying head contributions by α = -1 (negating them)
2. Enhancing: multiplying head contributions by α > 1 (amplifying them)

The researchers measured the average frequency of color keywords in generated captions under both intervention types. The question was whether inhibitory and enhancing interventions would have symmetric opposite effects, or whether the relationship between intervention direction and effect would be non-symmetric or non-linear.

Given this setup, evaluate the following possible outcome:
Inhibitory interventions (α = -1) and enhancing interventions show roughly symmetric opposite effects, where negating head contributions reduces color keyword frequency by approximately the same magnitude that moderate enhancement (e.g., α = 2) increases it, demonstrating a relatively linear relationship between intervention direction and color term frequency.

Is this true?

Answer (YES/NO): NO